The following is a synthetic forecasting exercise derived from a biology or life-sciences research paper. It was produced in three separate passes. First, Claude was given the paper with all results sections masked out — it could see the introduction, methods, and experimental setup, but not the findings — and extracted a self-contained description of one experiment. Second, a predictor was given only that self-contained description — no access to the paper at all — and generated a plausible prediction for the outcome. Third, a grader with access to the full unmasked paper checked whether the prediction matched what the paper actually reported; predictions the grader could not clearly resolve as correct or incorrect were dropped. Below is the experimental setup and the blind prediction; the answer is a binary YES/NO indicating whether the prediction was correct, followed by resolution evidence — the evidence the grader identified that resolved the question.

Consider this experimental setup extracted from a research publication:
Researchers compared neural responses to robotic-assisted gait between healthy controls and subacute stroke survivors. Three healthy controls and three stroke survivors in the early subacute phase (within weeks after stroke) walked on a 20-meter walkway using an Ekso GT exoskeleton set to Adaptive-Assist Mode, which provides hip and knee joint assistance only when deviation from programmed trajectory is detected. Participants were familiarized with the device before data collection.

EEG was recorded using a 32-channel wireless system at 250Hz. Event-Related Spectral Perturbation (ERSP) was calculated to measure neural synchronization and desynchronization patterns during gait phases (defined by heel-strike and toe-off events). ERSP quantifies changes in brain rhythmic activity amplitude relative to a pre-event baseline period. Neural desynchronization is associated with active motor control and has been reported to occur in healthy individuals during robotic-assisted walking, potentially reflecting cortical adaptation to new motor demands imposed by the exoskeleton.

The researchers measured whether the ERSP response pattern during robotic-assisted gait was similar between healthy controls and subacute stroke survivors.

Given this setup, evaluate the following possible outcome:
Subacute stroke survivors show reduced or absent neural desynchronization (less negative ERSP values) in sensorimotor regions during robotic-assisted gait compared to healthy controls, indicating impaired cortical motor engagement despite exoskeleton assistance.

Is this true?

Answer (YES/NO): YES